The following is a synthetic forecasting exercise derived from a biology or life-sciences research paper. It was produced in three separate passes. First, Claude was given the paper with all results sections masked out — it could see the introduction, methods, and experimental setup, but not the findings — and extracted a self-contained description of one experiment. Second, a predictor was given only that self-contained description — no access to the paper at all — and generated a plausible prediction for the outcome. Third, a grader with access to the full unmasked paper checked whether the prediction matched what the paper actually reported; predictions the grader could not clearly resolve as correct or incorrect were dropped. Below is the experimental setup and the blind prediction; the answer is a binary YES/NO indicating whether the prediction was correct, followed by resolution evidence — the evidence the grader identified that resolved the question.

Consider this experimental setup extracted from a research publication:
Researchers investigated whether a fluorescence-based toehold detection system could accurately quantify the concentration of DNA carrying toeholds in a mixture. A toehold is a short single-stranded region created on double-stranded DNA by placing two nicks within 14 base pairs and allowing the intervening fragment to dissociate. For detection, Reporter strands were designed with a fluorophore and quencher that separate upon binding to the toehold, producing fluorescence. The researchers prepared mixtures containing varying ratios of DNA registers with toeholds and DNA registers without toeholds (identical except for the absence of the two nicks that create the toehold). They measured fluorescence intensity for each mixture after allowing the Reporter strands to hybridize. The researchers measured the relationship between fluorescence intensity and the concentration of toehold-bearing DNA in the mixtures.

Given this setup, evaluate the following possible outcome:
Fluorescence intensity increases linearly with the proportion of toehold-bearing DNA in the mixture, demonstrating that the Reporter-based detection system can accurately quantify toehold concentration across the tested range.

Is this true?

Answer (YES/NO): YES